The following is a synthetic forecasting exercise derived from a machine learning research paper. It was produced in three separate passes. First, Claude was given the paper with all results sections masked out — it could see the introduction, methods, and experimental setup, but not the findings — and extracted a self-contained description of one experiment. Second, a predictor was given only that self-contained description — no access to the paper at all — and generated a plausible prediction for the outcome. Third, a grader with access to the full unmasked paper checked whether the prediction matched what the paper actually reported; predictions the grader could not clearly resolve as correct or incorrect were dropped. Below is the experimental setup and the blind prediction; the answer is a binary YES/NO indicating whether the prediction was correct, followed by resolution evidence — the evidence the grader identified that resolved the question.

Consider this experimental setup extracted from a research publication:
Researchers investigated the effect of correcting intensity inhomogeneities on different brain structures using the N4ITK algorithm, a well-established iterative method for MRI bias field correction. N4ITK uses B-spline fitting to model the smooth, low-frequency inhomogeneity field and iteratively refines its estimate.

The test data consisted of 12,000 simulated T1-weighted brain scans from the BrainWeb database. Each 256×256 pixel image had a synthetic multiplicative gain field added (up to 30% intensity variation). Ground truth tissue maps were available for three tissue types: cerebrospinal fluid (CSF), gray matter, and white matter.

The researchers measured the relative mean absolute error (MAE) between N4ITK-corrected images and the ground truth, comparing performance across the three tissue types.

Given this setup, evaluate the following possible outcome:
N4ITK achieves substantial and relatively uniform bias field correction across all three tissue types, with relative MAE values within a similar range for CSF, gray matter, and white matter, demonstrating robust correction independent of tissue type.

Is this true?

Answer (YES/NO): NO